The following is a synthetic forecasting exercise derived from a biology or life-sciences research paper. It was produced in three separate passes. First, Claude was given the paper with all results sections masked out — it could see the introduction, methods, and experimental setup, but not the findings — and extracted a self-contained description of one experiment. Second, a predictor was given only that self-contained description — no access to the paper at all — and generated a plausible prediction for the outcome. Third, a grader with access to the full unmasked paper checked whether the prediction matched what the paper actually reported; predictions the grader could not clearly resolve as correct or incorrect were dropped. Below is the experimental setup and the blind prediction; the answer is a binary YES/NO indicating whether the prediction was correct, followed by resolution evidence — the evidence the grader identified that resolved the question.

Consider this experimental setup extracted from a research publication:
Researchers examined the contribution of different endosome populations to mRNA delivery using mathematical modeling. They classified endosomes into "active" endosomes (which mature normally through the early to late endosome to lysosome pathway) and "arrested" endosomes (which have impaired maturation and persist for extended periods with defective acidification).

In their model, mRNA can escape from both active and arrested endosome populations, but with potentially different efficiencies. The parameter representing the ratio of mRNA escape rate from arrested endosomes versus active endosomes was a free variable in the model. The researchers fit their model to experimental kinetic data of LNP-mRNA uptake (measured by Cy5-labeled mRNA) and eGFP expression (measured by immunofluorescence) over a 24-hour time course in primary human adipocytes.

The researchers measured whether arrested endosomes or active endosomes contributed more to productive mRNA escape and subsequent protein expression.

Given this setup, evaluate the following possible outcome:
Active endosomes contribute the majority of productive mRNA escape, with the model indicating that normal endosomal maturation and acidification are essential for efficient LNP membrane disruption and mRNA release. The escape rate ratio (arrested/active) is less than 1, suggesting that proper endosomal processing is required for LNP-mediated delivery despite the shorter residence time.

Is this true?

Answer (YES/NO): YES